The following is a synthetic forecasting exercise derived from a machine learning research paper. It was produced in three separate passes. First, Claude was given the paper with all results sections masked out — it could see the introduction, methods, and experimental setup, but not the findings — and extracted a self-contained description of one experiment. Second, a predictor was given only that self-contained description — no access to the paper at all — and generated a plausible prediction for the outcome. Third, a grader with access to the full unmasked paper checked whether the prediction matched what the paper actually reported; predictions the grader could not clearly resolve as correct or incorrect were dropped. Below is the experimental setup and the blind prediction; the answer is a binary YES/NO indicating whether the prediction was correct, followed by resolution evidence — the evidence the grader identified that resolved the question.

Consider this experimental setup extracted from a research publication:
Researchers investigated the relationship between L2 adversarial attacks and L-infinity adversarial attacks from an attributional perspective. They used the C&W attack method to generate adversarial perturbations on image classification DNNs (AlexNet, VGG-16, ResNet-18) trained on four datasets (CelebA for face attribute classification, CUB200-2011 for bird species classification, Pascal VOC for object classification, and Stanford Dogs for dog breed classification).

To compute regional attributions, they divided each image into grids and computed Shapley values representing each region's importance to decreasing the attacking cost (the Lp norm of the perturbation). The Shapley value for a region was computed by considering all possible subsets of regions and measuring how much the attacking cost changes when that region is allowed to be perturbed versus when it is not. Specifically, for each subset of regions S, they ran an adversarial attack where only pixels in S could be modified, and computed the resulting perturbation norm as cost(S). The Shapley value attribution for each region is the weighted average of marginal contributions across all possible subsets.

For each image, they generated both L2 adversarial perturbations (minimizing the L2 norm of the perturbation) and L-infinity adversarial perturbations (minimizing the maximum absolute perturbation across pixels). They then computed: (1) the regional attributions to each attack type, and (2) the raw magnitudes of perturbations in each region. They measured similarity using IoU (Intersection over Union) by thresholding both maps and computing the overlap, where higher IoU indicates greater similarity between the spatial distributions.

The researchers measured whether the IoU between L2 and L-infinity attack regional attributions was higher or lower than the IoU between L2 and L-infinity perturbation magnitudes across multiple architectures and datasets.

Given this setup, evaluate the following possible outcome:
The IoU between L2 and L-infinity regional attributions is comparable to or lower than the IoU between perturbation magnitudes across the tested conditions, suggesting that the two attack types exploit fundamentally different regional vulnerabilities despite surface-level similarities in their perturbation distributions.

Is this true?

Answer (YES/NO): NO